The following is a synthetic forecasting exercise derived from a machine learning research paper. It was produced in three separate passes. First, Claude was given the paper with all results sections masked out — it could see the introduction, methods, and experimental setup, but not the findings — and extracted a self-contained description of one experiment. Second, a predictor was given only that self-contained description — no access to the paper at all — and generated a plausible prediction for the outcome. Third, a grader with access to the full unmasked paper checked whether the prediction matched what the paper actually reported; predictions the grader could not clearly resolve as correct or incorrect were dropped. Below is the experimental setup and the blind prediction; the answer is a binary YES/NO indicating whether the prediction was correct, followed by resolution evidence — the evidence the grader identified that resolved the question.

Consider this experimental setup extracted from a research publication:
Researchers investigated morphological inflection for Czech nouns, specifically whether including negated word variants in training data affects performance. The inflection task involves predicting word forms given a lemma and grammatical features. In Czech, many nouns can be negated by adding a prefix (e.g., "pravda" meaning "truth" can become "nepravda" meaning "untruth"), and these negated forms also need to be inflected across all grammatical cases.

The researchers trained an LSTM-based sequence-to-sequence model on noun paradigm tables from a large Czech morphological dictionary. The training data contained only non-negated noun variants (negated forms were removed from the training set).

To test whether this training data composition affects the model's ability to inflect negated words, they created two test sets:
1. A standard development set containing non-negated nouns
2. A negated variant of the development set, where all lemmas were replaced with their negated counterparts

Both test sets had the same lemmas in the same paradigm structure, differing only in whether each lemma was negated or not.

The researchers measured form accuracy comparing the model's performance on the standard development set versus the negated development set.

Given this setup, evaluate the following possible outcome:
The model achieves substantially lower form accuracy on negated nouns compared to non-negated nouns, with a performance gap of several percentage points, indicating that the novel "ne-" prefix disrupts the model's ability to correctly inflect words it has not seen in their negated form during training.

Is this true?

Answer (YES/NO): NO